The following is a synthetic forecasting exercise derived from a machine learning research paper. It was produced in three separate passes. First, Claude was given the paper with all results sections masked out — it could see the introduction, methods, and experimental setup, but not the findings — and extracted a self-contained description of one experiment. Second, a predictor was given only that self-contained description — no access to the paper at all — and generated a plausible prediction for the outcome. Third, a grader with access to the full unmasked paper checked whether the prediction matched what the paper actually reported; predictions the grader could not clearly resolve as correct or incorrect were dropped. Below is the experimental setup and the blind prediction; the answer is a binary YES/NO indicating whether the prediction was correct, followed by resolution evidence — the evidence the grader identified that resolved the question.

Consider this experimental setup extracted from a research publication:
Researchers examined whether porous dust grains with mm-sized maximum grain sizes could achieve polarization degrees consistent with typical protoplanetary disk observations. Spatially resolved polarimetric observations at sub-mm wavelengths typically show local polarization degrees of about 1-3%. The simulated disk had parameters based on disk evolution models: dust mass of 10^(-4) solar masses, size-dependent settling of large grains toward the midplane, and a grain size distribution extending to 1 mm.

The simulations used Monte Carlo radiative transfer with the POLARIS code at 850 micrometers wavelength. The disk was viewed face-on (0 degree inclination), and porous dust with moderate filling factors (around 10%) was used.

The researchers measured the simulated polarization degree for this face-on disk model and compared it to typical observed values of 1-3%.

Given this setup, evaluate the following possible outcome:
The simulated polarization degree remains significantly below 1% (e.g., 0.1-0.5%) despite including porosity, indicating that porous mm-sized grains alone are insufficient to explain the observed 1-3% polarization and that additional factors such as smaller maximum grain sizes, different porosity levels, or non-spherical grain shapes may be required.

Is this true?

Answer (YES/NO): YES